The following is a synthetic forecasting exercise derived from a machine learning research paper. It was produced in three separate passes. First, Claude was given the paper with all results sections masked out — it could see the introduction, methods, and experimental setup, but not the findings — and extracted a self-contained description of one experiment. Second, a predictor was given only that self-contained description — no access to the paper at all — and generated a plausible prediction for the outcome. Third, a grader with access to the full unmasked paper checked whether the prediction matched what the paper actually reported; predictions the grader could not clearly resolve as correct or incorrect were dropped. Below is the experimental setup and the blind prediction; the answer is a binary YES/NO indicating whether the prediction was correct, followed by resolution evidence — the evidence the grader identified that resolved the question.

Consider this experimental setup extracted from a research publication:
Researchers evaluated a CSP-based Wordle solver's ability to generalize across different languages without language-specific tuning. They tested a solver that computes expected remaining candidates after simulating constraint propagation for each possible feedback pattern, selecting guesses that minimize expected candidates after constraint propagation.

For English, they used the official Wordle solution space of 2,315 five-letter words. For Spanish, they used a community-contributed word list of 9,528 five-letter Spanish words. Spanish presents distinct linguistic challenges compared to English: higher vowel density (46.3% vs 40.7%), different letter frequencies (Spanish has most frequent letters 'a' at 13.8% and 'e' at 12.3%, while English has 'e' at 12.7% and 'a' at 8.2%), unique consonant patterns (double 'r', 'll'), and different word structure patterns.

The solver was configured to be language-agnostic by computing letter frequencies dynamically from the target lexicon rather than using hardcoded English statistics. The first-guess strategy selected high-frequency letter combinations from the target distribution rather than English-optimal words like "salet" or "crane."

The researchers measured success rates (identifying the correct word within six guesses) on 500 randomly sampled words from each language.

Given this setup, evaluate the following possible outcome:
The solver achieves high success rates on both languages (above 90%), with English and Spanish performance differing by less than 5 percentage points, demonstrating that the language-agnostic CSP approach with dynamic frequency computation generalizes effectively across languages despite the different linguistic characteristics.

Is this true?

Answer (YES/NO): NO